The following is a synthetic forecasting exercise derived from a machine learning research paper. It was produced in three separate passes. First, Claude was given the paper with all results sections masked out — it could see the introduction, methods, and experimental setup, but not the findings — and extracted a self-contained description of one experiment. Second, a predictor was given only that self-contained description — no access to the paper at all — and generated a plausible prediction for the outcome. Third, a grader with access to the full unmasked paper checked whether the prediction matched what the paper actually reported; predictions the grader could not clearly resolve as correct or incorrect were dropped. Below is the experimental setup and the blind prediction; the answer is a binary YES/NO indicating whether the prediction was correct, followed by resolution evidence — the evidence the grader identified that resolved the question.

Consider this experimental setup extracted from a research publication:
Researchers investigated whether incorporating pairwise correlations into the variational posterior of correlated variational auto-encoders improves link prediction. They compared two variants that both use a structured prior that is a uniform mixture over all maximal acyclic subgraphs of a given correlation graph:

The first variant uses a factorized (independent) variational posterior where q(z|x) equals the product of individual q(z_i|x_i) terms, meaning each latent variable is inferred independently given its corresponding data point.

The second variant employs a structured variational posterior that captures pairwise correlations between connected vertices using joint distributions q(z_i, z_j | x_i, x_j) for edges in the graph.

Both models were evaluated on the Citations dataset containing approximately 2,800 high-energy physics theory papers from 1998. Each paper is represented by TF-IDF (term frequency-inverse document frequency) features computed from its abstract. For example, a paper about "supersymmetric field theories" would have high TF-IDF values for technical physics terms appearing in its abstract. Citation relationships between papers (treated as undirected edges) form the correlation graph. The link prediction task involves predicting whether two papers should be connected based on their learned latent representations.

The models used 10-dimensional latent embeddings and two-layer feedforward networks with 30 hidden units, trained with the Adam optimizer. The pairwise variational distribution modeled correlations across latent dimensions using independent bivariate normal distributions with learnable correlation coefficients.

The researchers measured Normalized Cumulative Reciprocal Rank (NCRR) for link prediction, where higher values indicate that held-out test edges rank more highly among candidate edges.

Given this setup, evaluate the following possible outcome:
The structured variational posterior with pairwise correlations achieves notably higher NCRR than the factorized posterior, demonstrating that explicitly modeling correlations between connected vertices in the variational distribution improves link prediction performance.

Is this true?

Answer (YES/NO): YES